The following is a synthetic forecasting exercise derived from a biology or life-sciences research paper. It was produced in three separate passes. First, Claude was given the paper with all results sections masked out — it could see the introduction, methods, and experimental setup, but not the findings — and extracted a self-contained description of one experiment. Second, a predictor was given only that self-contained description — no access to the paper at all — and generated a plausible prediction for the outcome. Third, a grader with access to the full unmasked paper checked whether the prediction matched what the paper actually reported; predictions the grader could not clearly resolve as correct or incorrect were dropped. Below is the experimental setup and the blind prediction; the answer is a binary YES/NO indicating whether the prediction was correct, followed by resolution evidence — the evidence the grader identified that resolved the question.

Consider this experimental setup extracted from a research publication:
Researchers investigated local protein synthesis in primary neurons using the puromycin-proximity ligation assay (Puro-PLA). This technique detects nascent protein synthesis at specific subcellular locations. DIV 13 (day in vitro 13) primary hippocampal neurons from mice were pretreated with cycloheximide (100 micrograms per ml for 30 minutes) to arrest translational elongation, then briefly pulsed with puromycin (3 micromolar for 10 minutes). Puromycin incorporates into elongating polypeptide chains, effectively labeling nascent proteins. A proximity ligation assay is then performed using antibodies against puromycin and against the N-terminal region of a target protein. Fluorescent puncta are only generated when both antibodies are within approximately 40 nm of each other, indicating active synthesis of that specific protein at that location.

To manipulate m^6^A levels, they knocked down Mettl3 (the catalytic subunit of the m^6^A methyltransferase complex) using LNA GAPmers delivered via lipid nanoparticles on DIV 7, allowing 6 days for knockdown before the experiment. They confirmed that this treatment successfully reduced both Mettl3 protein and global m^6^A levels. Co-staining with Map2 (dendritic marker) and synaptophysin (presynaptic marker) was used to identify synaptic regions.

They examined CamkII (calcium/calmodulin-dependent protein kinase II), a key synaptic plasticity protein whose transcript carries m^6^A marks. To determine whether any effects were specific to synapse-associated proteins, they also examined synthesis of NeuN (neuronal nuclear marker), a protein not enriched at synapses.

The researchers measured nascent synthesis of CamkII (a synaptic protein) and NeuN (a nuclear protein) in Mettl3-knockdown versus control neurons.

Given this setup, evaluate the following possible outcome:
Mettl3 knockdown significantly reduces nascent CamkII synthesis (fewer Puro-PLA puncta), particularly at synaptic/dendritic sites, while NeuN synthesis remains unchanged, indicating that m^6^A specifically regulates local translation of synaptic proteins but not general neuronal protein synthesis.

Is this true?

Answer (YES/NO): NO